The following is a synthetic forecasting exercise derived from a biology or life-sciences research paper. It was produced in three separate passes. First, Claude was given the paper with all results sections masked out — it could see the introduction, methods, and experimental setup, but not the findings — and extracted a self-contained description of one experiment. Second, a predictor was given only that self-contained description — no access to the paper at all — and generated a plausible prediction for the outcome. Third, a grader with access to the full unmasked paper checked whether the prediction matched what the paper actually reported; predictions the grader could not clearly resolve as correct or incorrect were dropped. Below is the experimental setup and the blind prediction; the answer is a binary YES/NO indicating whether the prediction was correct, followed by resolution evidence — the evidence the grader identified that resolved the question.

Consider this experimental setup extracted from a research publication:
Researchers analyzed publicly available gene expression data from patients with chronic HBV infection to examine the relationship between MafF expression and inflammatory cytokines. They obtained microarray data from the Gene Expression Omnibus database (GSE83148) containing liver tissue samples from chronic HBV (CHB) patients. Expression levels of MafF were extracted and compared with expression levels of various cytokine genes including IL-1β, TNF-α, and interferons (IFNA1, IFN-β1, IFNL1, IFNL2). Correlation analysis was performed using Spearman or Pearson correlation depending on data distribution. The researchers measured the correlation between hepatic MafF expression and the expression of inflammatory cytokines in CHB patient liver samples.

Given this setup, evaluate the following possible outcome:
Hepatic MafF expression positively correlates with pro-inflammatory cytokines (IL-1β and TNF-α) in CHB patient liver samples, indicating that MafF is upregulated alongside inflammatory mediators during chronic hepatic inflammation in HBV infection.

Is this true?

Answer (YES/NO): YES